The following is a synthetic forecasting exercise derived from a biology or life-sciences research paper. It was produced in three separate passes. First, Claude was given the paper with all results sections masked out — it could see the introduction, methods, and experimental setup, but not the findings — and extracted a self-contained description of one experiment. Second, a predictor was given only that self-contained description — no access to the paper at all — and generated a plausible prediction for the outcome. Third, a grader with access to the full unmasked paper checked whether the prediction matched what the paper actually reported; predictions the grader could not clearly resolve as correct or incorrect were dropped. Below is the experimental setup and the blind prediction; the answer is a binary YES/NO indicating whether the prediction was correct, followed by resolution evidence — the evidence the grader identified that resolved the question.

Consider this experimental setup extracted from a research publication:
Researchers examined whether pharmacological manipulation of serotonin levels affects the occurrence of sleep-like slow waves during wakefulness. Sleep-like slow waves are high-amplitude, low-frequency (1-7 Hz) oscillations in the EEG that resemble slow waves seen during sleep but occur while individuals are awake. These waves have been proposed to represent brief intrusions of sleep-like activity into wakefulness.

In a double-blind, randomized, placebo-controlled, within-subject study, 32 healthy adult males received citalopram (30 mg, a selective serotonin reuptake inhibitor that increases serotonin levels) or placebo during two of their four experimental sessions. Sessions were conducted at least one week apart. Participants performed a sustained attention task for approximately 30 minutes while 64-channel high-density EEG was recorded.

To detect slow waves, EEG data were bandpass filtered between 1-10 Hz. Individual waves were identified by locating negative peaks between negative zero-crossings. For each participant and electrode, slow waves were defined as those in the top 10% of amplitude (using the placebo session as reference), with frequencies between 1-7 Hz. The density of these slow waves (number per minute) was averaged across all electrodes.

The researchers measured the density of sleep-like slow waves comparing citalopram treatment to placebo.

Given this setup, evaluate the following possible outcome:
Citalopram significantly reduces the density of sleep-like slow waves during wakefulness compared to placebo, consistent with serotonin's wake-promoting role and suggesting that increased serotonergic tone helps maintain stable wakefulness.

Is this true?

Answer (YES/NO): NO